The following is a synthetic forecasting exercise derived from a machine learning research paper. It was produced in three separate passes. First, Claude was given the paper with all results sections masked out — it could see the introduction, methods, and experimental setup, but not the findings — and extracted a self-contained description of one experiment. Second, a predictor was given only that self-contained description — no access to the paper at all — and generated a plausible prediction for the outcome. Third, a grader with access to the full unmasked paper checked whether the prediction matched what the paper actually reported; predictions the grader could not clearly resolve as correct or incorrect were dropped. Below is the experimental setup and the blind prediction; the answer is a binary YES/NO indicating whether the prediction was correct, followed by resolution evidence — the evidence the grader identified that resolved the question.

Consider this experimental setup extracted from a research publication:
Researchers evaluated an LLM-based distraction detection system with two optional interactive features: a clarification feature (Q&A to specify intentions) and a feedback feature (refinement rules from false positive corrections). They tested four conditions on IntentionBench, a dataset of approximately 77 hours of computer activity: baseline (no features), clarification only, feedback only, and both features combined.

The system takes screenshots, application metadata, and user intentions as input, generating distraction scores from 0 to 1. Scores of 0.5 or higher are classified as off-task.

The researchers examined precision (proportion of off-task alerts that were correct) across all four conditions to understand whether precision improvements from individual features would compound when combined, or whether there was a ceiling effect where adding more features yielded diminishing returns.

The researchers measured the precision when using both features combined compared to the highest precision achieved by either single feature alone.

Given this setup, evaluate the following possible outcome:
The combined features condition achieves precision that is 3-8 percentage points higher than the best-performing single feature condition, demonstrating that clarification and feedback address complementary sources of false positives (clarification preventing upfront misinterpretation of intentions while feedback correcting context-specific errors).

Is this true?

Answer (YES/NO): NO